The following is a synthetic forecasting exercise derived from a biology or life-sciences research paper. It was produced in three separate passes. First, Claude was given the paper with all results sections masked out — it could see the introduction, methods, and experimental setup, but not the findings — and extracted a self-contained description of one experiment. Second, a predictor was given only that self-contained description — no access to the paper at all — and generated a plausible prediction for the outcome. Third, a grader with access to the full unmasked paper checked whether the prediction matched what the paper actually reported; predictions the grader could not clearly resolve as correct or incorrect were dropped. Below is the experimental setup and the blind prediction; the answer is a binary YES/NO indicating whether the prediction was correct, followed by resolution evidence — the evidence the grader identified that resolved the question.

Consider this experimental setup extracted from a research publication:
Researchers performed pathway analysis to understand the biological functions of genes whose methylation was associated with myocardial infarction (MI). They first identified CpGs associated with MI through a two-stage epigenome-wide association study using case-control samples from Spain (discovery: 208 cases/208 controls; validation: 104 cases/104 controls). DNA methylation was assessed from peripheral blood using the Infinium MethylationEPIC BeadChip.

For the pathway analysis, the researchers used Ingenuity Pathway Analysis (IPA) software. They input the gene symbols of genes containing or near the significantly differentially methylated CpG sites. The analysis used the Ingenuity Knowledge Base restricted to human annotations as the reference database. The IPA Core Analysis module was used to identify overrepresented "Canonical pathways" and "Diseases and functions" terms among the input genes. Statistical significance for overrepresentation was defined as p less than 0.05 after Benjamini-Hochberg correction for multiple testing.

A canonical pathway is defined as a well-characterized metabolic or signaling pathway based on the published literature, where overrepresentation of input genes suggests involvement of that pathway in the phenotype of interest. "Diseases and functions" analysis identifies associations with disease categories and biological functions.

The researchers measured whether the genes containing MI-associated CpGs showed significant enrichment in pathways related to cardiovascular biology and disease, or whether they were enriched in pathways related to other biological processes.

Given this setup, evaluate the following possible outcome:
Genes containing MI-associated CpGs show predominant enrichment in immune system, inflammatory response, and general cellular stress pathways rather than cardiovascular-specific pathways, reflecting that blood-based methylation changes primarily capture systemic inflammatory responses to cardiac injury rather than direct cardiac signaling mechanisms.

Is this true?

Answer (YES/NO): NO